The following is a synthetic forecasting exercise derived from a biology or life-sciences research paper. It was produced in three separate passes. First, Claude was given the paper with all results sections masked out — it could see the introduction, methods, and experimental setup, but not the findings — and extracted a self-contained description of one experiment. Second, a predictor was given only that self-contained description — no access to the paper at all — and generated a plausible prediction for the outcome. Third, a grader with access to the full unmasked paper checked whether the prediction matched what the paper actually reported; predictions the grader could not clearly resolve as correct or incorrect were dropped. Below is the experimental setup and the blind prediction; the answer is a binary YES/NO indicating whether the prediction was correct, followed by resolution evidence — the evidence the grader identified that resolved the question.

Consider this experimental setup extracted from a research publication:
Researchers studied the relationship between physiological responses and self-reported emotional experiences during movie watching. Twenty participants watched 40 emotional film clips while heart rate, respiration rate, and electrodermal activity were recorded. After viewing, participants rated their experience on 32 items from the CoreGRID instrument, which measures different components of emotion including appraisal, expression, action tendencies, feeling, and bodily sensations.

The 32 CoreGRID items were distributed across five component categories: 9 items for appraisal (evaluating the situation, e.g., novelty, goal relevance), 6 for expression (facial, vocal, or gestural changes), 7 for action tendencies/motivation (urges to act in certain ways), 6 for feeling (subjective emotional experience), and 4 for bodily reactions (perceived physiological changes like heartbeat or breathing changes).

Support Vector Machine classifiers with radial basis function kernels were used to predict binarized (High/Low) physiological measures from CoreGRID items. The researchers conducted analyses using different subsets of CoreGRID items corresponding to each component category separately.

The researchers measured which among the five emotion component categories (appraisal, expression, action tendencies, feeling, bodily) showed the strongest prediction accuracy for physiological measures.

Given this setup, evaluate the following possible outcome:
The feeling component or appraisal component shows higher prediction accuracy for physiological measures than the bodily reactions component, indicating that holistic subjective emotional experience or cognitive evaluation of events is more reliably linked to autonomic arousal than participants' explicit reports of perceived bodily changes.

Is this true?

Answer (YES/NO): YES